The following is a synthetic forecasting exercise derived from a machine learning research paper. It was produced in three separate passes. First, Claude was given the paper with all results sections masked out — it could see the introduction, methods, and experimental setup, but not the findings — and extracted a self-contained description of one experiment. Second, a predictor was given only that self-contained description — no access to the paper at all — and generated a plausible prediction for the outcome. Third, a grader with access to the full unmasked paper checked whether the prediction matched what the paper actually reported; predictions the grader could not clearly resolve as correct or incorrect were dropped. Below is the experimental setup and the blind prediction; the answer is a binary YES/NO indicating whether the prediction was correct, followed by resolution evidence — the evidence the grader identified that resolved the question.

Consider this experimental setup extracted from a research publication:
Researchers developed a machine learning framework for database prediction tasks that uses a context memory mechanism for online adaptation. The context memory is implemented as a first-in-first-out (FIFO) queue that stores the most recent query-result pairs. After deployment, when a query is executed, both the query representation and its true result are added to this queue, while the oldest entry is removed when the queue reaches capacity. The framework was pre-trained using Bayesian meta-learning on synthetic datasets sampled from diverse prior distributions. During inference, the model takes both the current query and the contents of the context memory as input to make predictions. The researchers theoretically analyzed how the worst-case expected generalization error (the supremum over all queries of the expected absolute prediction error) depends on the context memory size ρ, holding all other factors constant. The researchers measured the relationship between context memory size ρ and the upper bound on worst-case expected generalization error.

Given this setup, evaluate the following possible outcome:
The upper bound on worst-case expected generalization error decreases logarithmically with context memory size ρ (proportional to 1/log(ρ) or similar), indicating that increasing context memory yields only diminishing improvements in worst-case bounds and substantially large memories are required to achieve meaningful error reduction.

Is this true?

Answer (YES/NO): NO